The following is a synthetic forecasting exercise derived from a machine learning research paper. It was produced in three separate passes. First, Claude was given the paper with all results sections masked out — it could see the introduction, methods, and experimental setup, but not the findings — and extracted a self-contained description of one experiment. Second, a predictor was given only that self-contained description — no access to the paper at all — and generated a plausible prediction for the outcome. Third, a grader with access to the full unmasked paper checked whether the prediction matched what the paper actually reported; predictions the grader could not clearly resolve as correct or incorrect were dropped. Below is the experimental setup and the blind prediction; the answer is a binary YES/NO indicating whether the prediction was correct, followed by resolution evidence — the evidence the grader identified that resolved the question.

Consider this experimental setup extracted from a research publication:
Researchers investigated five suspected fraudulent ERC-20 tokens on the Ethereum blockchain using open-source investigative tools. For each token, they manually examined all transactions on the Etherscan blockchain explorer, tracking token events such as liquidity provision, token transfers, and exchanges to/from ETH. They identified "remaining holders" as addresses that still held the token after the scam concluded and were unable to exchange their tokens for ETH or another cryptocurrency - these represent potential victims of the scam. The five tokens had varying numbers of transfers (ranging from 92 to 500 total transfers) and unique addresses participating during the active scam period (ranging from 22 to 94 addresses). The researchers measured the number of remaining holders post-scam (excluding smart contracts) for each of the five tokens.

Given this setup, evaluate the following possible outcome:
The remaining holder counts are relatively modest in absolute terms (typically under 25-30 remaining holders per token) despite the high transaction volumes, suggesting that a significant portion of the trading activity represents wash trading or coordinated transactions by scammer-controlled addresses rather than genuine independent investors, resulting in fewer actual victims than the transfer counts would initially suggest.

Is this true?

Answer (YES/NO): NO